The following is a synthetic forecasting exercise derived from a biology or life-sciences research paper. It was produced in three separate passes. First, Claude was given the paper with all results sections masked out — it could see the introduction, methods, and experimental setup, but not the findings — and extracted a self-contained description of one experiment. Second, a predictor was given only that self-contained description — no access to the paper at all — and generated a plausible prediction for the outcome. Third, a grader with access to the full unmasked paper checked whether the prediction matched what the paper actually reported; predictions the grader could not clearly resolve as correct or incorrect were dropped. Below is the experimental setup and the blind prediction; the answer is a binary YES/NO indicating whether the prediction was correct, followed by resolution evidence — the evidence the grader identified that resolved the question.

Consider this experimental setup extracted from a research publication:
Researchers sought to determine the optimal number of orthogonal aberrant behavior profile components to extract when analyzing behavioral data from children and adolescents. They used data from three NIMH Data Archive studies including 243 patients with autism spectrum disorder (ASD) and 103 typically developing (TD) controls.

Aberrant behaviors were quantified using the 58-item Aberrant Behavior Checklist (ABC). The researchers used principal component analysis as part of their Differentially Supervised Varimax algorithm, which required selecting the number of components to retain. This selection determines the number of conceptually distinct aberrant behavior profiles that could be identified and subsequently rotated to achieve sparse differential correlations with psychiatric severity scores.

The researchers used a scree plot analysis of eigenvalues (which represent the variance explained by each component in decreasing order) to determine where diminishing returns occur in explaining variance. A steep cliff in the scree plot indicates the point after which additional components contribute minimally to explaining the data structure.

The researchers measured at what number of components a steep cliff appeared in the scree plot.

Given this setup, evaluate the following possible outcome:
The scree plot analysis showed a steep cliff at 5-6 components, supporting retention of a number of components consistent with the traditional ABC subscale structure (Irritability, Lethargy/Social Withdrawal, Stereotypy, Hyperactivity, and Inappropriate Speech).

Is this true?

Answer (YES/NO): NO